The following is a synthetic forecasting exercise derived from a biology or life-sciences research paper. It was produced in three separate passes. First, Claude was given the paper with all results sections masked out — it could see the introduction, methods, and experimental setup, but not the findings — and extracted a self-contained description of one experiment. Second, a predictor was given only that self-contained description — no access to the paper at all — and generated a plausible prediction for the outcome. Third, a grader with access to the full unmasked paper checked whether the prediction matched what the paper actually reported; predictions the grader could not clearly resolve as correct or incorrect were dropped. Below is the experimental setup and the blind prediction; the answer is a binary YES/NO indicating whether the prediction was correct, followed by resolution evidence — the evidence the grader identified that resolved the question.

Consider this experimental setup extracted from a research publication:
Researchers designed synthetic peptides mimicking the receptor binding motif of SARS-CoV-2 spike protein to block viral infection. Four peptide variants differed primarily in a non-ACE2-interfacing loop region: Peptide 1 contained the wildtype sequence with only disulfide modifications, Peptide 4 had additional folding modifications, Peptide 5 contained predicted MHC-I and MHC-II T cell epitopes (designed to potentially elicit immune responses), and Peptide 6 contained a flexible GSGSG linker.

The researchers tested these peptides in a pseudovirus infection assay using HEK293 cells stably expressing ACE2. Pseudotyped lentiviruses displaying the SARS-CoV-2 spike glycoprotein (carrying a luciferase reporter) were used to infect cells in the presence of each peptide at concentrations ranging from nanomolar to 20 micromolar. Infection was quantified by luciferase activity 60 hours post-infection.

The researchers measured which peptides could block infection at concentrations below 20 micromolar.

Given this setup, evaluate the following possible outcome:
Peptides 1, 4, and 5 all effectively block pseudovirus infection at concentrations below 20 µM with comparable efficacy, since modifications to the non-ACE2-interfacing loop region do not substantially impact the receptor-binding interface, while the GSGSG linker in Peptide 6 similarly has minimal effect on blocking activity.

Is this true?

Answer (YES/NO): NO